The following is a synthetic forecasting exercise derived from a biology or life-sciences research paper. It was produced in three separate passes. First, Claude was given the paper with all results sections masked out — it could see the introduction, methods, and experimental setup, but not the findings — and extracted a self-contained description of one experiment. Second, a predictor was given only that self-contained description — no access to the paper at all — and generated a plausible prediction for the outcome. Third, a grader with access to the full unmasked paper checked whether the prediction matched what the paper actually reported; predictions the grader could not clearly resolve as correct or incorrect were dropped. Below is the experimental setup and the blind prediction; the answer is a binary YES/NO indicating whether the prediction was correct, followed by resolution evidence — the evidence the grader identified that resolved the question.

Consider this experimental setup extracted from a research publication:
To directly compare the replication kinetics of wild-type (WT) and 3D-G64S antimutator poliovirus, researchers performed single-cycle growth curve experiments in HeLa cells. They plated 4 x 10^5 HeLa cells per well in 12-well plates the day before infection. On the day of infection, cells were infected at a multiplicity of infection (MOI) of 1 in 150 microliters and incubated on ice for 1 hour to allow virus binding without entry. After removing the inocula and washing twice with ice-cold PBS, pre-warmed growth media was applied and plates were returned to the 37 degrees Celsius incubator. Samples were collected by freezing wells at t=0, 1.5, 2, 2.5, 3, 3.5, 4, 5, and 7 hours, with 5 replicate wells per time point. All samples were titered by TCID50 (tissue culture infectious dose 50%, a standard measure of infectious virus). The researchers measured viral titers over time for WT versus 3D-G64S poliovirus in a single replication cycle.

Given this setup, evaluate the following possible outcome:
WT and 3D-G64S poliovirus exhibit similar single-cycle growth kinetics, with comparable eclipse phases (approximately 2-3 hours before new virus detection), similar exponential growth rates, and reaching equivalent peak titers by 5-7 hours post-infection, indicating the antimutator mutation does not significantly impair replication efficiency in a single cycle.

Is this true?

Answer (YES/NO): NO